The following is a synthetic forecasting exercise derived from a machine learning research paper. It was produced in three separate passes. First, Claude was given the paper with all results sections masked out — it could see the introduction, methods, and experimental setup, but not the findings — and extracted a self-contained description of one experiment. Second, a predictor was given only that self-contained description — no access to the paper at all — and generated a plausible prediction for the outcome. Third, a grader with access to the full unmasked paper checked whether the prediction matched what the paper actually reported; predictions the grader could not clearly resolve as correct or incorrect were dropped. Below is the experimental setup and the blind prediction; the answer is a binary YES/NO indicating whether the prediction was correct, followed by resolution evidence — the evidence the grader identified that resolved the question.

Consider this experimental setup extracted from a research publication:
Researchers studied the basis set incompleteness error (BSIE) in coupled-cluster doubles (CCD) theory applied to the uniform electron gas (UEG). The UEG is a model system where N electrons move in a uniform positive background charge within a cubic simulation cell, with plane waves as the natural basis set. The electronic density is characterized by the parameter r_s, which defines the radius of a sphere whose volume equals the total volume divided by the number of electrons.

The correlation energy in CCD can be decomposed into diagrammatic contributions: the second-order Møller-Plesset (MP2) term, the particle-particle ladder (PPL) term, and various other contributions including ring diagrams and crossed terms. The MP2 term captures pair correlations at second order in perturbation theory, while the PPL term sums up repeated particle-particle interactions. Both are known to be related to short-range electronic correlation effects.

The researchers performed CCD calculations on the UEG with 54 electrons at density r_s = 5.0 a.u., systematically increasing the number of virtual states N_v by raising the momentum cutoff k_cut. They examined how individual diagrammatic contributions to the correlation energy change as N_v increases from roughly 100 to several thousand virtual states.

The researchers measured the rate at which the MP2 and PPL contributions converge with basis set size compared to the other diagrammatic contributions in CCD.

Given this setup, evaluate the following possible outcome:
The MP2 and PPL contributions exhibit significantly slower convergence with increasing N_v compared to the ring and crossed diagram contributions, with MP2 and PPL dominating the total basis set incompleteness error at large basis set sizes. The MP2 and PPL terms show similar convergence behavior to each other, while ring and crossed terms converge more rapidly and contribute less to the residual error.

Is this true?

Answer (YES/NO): NO